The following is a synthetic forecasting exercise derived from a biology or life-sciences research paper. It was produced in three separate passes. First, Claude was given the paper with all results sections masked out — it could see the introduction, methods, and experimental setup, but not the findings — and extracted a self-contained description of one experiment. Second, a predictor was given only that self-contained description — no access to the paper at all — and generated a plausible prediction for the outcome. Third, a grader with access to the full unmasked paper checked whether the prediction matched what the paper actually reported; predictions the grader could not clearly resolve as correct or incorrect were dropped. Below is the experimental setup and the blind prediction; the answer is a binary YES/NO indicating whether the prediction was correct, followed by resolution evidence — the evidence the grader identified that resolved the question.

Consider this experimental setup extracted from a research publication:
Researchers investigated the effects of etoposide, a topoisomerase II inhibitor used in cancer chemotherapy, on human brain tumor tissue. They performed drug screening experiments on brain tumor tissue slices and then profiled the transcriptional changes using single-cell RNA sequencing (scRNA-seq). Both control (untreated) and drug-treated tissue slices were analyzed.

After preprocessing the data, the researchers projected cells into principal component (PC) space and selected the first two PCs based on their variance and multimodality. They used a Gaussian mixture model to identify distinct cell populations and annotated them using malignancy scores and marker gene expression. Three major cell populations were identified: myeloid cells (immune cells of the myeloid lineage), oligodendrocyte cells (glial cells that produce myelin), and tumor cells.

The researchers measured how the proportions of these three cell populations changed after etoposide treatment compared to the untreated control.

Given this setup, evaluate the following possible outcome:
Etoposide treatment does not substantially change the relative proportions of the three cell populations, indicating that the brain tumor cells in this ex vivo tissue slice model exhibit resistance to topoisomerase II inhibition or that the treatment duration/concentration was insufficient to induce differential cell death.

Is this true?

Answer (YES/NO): NO